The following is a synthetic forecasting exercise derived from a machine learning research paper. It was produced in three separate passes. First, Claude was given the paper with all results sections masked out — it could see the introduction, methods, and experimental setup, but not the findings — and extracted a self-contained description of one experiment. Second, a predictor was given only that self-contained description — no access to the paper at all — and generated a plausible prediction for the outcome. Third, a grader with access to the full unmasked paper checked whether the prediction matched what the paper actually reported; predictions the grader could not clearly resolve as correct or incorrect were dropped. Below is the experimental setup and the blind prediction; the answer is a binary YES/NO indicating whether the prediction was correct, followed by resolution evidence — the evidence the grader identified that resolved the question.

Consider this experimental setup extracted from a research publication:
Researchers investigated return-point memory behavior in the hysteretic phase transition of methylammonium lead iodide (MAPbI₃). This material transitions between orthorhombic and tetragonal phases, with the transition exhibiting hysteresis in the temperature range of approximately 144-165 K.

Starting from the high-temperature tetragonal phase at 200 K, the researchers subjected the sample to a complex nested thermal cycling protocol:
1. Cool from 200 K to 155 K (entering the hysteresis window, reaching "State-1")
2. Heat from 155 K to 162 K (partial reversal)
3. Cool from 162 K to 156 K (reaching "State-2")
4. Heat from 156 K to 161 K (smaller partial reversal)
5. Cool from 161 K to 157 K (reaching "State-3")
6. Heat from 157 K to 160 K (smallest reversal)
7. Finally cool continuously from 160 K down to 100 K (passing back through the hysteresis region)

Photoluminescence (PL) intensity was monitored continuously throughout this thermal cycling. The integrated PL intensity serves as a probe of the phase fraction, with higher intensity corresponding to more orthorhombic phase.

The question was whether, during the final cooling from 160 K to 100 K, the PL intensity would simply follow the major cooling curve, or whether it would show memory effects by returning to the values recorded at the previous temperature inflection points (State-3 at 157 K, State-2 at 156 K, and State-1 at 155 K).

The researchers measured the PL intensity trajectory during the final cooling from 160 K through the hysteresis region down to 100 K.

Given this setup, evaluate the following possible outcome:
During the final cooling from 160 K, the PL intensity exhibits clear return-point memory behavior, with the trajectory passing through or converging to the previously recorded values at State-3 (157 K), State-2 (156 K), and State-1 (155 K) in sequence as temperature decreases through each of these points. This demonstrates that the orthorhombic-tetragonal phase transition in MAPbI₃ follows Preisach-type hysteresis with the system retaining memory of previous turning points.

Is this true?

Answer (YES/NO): YES